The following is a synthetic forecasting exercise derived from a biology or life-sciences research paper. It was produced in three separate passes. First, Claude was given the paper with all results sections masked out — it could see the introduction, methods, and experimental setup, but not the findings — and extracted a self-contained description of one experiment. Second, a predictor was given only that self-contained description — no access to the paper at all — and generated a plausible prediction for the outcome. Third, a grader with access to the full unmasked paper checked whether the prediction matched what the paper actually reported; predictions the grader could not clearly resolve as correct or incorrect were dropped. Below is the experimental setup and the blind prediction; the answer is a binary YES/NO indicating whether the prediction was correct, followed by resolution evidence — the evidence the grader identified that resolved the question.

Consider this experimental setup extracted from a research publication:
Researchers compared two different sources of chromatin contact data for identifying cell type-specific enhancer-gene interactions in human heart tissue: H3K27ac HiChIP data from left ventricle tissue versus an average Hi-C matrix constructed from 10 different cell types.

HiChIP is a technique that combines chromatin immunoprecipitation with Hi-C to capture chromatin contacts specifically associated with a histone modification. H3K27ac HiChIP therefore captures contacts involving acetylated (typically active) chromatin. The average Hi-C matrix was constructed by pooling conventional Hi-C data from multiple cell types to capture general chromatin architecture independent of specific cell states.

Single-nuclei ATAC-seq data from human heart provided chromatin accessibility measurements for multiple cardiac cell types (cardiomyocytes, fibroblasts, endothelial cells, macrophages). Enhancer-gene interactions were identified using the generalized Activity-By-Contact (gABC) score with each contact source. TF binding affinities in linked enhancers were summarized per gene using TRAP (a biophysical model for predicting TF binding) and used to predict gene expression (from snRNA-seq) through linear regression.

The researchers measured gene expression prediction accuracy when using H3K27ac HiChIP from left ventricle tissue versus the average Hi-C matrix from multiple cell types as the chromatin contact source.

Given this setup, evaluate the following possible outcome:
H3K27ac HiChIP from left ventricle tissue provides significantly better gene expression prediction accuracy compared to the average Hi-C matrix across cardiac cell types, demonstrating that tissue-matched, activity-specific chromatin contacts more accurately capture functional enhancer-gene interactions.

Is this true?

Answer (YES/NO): NO